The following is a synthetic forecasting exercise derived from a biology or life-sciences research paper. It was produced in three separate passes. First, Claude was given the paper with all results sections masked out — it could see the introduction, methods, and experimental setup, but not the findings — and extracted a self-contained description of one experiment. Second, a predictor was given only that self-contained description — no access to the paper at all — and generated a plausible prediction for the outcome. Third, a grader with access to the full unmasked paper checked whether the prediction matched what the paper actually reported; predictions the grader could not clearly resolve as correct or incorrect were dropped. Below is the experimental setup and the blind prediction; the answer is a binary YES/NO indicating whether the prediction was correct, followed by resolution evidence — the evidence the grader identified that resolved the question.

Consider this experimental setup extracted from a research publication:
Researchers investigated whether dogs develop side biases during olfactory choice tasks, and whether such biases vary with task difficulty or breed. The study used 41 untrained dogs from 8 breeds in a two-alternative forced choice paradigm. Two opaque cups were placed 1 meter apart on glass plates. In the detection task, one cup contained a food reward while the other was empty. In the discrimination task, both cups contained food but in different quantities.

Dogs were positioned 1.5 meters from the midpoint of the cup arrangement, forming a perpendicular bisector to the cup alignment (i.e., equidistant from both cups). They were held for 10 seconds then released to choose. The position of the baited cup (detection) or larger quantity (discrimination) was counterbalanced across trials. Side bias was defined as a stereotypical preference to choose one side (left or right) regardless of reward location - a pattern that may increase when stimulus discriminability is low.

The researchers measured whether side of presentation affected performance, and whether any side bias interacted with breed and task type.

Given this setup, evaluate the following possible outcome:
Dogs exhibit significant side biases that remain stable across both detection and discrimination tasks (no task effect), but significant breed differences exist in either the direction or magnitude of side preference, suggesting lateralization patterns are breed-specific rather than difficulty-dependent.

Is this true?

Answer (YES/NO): NO